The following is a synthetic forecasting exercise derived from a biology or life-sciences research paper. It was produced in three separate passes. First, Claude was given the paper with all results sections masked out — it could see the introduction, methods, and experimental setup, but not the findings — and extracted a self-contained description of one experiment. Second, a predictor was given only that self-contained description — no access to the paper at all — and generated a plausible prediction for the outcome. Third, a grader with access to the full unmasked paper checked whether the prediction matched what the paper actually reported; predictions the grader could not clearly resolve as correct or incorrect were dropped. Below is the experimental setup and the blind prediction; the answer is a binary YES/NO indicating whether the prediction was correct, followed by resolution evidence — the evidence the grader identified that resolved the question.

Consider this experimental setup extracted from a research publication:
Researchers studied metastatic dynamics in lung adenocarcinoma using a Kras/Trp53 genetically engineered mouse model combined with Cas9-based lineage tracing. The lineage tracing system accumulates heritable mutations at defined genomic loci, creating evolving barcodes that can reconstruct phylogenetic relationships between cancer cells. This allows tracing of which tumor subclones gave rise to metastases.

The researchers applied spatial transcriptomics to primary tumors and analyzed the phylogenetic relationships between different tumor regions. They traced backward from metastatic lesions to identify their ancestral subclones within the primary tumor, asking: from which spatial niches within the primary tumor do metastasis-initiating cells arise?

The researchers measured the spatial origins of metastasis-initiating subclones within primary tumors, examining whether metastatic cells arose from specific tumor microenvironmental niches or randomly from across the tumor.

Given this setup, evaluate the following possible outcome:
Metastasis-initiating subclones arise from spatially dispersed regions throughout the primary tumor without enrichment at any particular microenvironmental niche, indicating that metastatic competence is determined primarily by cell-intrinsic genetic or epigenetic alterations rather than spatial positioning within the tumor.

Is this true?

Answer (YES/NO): NO